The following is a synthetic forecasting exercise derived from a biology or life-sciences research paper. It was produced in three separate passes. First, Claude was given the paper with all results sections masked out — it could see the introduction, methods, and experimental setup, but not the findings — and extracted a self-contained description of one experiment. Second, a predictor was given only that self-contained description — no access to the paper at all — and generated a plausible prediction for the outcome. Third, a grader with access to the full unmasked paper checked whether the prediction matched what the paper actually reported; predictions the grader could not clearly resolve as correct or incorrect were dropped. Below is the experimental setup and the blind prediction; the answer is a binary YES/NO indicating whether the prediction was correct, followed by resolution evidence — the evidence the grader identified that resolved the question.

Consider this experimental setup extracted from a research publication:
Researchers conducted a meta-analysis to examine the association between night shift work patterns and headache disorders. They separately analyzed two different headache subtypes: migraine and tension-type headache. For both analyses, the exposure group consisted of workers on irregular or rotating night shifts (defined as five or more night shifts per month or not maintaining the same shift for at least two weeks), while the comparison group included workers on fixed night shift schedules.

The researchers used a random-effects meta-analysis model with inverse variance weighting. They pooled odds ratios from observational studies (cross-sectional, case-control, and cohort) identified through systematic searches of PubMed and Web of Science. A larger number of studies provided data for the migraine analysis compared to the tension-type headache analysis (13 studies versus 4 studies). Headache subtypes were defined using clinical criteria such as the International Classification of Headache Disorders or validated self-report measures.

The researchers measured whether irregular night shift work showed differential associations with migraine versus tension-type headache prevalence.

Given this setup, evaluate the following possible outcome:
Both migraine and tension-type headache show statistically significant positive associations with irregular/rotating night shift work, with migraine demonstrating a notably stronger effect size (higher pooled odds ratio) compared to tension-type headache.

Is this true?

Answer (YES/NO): NO